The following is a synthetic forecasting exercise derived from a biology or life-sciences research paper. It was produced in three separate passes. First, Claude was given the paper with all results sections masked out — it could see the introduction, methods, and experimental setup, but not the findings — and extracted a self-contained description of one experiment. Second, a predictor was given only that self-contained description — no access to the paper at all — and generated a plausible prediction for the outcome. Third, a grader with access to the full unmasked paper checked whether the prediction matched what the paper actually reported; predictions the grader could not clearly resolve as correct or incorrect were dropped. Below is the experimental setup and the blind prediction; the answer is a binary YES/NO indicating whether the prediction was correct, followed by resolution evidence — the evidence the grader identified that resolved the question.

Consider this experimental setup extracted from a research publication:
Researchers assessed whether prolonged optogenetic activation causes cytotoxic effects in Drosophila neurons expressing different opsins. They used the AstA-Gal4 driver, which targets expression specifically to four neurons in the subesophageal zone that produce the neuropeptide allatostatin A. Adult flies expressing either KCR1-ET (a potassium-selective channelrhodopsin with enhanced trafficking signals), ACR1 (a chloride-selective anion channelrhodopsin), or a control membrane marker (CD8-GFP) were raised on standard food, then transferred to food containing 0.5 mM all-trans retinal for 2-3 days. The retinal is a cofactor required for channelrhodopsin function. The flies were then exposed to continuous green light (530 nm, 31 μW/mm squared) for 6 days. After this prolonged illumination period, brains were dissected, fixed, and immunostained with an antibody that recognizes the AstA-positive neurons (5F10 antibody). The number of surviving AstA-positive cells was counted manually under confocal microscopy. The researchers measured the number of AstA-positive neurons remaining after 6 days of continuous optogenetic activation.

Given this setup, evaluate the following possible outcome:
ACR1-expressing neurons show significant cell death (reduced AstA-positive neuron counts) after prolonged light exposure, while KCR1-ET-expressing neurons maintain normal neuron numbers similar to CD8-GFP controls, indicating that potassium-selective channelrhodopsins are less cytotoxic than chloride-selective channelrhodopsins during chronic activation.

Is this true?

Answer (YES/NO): NO